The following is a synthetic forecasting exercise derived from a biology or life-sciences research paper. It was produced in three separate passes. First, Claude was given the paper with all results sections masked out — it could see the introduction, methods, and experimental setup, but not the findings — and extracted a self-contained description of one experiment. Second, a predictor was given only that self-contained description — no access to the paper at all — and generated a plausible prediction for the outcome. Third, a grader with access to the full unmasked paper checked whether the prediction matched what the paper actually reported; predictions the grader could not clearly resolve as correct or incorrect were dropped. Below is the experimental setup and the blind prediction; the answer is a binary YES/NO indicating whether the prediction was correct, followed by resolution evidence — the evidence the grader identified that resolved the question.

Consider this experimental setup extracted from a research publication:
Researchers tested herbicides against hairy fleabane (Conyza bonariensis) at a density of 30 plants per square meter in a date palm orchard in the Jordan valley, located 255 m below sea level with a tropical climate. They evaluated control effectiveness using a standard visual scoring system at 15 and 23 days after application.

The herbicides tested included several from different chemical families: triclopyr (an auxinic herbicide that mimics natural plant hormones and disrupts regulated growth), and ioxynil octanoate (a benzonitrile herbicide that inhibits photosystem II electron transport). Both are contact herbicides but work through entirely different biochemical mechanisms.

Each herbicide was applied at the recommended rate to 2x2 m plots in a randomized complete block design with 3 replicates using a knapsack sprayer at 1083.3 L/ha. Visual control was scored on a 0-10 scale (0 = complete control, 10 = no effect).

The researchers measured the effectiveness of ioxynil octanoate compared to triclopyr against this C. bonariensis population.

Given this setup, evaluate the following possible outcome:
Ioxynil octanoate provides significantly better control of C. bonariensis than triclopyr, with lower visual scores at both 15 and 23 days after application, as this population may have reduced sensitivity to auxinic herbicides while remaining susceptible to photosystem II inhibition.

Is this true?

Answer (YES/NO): NO